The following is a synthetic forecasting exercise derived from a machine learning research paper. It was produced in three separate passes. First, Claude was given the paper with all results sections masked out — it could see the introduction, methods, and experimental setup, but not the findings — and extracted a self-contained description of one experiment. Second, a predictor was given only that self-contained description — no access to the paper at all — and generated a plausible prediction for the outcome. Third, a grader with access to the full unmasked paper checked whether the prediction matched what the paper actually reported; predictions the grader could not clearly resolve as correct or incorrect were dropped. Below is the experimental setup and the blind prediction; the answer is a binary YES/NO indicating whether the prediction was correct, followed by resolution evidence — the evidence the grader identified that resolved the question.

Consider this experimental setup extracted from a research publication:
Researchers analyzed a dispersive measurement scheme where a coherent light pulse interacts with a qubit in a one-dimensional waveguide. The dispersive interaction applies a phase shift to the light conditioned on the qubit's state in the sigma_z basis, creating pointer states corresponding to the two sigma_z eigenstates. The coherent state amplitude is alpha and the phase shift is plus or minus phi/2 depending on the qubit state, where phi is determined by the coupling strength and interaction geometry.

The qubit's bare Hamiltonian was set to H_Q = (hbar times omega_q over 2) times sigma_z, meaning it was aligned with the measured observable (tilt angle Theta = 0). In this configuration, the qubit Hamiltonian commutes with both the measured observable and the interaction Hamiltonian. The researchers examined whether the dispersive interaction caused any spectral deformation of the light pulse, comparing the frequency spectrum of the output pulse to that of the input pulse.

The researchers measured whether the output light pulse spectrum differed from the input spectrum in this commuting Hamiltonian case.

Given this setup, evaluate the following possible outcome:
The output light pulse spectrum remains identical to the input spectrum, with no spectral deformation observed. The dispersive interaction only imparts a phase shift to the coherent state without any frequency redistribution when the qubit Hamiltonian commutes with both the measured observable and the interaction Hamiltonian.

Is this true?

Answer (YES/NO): YES